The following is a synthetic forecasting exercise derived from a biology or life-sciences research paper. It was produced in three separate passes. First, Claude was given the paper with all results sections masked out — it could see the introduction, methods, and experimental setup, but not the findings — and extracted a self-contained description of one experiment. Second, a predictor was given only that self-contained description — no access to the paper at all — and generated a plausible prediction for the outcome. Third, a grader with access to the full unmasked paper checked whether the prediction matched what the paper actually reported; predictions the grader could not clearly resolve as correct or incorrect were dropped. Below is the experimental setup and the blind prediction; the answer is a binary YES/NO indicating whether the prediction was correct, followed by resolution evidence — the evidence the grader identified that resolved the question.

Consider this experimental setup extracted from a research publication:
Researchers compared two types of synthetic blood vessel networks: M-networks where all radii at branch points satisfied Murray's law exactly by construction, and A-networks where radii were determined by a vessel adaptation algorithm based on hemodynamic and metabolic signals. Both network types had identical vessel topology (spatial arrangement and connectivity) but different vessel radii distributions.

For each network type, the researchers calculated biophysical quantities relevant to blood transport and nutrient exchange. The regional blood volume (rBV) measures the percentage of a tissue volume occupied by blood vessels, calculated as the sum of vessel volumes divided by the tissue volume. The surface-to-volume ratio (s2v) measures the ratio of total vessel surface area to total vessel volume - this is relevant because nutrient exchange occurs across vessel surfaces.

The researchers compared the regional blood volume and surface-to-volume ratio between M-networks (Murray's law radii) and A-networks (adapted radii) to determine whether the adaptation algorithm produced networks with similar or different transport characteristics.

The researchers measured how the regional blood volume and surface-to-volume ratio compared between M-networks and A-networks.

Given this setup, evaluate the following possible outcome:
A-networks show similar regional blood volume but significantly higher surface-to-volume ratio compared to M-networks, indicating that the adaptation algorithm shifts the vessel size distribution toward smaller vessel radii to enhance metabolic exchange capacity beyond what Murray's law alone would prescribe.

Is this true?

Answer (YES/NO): NO